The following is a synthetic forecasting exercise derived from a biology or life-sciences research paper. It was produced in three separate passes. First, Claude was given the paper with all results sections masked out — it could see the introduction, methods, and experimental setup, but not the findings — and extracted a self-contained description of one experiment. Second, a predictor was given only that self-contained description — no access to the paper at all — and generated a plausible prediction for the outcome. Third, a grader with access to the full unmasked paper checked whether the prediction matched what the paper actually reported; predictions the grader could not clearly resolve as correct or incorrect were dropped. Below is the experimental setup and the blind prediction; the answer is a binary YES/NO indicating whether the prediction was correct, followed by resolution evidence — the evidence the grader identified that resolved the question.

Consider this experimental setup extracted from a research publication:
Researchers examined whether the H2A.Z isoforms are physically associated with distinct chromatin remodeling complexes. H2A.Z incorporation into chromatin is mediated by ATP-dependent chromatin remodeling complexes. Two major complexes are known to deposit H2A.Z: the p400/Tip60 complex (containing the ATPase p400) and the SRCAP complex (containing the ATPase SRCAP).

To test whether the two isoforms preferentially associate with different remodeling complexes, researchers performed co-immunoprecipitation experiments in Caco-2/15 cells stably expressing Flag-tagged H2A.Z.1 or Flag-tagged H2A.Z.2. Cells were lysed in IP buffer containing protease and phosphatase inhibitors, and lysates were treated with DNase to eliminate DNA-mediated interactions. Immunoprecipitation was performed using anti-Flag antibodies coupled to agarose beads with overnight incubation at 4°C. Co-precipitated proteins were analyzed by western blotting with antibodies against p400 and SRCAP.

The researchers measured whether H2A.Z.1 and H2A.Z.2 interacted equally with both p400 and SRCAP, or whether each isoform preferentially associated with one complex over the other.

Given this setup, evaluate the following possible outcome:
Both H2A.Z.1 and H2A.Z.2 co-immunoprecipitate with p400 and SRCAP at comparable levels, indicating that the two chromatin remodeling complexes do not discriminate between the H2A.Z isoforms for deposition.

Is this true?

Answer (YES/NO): NO